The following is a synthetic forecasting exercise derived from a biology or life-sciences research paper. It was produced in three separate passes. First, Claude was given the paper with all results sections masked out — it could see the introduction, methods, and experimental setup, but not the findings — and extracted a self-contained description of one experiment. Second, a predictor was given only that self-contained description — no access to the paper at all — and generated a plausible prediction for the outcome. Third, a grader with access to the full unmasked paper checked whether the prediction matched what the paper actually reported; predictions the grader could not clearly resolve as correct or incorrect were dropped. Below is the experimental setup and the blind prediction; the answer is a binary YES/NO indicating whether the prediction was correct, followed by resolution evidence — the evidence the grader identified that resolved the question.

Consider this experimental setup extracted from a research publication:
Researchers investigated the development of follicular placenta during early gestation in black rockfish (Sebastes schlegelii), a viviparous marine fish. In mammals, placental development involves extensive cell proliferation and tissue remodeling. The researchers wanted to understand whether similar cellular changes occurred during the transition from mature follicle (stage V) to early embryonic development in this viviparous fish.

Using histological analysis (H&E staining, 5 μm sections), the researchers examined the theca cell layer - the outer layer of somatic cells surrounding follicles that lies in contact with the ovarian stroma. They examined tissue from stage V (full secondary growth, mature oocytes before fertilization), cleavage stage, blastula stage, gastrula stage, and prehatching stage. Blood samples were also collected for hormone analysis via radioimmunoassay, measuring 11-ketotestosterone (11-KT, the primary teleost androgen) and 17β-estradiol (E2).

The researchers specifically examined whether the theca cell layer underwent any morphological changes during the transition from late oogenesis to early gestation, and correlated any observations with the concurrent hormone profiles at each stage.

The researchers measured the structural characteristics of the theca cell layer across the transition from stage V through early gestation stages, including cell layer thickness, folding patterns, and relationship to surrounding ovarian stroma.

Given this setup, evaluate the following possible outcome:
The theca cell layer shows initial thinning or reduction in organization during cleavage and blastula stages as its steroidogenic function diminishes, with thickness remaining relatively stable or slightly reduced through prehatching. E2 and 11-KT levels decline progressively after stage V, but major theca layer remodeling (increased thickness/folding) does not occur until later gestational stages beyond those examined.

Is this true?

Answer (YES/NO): NO